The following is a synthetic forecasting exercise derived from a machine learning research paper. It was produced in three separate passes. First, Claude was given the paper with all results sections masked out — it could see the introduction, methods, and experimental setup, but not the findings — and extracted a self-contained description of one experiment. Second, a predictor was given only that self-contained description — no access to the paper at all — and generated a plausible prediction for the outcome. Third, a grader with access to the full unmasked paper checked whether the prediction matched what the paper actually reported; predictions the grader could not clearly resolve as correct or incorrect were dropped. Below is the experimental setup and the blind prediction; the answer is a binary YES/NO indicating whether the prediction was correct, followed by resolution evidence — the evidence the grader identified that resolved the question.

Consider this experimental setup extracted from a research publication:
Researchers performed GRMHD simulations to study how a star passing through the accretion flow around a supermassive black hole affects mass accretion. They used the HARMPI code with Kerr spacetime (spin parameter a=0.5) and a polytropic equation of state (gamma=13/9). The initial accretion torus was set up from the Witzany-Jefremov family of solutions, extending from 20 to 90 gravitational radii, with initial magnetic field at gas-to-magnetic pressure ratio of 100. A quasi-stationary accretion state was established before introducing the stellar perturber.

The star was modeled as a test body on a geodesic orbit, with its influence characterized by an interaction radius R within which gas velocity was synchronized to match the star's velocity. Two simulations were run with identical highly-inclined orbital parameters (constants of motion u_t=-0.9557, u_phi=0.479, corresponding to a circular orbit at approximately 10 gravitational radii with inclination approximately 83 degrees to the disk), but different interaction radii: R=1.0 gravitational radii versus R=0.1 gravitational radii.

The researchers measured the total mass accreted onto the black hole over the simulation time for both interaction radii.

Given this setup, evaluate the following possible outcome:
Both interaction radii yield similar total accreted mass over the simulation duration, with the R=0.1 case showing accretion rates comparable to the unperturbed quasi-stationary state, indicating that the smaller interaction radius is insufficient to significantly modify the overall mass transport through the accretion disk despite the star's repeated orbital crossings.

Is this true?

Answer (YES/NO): NO